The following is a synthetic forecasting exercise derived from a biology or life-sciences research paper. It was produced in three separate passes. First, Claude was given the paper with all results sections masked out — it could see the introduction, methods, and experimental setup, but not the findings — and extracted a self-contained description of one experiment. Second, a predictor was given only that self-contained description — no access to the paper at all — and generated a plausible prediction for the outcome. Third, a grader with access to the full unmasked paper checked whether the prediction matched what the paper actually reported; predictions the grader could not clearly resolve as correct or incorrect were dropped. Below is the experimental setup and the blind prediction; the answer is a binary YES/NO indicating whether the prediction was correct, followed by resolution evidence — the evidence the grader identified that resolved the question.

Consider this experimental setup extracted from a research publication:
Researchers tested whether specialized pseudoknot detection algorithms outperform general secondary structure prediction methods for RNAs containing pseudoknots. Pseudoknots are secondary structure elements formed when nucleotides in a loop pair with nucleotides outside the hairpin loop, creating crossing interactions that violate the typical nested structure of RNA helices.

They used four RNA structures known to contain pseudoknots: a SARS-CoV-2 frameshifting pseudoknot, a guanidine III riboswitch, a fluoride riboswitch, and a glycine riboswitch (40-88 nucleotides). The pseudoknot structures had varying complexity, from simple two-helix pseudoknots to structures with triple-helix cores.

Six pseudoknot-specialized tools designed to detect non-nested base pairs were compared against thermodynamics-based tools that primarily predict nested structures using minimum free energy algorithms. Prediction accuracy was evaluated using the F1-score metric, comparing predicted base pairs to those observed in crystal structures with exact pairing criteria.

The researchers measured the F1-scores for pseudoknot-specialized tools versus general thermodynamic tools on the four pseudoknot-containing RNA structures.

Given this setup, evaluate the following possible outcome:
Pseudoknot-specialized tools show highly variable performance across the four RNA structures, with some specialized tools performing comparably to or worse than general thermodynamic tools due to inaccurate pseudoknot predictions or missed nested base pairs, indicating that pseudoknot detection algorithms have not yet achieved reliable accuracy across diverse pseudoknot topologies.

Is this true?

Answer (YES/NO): YES